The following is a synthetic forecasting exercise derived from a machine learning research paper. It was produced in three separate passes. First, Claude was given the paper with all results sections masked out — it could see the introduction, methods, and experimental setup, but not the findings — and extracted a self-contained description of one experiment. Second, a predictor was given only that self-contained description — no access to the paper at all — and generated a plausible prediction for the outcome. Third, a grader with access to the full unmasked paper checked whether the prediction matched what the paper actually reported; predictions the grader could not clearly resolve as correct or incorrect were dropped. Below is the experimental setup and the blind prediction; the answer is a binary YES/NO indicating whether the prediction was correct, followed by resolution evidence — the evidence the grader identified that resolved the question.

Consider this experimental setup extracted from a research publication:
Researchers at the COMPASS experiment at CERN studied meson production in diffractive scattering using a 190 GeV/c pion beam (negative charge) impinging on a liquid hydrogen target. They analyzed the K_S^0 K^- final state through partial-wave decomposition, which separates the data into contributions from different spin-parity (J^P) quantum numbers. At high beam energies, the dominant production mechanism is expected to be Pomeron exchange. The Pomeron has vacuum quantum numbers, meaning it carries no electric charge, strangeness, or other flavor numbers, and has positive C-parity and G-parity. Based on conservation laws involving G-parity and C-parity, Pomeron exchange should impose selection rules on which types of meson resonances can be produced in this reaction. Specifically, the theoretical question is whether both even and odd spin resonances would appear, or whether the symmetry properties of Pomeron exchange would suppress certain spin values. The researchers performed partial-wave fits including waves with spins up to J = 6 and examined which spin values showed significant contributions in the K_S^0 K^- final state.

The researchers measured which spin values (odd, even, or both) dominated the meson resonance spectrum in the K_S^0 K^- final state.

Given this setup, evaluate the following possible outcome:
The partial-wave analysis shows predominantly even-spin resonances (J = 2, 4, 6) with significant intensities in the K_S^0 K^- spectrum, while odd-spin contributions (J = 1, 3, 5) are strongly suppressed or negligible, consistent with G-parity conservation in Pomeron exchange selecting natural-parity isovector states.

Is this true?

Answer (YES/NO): YES